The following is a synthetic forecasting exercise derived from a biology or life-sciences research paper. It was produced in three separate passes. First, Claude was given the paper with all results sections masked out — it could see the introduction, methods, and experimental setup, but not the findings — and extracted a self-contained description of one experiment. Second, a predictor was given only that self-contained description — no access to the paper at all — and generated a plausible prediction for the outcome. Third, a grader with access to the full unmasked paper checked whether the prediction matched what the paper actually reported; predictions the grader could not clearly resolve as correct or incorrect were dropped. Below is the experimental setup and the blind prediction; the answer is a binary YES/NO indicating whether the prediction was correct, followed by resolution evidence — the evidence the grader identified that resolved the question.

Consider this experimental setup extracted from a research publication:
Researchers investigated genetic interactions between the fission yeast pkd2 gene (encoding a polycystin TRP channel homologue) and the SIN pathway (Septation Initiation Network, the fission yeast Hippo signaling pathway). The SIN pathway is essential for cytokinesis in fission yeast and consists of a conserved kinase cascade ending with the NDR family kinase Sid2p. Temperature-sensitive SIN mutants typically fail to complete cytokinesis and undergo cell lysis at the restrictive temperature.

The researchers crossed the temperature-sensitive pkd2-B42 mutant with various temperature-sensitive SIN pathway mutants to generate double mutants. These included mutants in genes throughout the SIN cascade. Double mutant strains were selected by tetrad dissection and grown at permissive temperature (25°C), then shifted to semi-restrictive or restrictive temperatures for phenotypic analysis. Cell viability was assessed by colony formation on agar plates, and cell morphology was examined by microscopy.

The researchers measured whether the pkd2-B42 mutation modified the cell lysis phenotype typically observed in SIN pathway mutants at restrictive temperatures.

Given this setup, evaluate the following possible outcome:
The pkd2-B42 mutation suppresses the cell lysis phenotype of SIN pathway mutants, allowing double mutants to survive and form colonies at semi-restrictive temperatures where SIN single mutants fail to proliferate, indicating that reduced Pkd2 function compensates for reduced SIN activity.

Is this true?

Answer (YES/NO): YES